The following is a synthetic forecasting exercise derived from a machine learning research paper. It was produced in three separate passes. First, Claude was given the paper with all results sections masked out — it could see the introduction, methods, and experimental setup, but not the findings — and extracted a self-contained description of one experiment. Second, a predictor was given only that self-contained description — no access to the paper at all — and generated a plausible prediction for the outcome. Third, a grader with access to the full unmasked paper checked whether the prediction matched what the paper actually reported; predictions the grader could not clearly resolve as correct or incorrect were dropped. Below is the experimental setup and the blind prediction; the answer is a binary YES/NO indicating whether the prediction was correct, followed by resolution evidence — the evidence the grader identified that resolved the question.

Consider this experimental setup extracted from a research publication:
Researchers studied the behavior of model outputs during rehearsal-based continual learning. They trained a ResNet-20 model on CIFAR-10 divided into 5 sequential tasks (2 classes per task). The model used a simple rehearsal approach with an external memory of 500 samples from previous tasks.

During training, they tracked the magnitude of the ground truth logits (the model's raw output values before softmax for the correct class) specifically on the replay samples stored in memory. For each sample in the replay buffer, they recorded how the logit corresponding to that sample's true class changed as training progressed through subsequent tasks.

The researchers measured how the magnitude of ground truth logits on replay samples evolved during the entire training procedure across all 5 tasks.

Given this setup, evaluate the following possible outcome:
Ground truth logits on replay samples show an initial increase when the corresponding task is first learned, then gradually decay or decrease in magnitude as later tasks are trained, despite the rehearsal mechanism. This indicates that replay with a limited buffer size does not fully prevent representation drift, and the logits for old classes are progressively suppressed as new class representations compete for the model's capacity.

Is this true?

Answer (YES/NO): NO